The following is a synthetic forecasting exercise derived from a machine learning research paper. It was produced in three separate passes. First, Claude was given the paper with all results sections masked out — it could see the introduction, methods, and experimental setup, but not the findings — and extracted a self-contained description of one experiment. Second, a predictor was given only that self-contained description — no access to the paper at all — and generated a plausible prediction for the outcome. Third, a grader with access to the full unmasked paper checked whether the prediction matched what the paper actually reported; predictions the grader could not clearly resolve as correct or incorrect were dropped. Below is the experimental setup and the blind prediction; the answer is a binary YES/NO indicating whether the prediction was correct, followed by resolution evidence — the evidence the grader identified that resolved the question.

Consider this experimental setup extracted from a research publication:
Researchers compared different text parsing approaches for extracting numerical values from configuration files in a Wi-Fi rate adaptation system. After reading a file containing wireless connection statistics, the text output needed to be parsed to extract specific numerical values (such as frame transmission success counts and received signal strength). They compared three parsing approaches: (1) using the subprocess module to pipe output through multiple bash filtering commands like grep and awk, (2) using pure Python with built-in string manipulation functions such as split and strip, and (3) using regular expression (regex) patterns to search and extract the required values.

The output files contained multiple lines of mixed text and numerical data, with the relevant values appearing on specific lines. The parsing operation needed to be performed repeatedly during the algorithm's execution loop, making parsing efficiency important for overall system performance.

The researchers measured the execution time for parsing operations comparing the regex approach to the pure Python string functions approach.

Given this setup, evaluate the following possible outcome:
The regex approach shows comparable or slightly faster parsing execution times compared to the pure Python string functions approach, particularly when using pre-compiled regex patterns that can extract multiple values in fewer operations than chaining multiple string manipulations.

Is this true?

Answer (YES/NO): NO